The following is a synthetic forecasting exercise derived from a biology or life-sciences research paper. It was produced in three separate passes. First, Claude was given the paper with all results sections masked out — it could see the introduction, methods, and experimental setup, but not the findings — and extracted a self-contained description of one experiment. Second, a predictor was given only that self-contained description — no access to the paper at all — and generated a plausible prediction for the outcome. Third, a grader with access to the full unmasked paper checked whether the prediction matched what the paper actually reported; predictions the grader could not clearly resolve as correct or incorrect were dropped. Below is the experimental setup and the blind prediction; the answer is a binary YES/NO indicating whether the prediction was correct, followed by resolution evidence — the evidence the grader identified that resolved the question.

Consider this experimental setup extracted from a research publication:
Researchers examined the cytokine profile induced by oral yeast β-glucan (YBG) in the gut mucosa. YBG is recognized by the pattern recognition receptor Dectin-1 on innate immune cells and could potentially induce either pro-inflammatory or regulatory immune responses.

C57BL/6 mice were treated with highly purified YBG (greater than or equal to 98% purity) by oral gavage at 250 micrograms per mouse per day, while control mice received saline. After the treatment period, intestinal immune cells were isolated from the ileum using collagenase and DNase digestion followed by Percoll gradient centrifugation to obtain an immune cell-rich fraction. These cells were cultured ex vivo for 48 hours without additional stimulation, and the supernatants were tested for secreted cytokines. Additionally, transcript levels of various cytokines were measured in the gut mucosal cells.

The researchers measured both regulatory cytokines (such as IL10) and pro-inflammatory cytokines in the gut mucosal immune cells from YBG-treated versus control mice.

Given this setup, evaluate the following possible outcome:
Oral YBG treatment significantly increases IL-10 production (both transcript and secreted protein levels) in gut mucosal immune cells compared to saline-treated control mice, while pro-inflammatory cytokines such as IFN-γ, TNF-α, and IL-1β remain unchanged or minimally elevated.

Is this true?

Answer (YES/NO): NO